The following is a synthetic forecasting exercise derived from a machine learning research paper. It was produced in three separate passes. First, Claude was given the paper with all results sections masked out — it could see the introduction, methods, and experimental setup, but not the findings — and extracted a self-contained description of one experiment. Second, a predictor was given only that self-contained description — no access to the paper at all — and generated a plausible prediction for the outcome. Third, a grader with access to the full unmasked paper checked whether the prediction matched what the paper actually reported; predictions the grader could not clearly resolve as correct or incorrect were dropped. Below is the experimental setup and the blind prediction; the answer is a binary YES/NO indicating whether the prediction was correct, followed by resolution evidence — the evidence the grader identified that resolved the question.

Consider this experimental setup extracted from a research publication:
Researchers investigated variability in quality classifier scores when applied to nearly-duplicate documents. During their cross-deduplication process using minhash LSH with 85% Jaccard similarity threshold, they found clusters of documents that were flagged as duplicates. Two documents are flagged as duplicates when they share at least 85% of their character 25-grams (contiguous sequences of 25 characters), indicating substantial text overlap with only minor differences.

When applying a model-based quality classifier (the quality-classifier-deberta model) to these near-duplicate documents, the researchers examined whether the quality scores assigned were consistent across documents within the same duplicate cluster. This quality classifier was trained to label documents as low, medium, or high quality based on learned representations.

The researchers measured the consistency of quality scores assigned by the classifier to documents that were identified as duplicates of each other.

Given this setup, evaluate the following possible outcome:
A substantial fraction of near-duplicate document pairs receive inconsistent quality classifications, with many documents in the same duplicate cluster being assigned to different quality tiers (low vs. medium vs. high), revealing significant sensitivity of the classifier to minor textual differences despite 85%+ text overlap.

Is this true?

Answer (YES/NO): YES